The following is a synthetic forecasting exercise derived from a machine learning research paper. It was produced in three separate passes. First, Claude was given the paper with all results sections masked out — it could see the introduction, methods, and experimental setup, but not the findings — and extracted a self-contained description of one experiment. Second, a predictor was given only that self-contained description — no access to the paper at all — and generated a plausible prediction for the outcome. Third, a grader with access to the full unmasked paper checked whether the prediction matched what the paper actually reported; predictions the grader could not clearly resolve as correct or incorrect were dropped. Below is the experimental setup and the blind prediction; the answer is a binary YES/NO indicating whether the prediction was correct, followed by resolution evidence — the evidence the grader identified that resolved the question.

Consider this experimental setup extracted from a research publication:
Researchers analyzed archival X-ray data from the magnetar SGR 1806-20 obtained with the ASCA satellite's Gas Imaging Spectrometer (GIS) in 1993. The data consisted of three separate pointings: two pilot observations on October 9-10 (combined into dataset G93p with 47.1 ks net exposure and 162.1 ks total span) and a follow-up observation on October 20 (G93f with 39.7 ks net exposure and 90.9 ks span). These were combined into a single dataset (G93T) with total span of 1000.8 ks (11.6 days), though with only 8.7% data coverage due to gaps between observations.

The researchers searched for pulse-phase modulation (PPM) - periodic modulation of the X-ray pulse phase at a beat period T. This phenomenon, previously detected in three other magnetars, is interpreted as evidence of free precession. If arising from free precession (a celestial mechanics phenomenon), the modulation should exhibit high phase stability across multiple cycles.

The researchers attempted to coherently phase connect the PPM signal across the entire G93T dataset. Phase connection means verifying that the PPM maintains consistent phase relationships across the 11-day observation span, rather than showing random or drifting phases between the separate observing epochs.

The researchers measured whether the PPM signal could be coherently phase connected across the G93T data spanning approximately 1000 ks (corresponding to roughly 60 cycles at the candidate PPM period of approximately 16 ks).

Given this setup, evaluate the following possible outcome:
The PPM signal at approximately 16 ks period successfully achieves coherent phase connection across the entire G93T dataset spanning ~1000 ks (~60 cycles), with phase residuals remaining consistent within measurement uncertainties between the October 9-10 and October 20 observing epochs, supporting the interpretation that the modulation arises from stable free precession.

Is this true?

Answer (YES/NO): YES